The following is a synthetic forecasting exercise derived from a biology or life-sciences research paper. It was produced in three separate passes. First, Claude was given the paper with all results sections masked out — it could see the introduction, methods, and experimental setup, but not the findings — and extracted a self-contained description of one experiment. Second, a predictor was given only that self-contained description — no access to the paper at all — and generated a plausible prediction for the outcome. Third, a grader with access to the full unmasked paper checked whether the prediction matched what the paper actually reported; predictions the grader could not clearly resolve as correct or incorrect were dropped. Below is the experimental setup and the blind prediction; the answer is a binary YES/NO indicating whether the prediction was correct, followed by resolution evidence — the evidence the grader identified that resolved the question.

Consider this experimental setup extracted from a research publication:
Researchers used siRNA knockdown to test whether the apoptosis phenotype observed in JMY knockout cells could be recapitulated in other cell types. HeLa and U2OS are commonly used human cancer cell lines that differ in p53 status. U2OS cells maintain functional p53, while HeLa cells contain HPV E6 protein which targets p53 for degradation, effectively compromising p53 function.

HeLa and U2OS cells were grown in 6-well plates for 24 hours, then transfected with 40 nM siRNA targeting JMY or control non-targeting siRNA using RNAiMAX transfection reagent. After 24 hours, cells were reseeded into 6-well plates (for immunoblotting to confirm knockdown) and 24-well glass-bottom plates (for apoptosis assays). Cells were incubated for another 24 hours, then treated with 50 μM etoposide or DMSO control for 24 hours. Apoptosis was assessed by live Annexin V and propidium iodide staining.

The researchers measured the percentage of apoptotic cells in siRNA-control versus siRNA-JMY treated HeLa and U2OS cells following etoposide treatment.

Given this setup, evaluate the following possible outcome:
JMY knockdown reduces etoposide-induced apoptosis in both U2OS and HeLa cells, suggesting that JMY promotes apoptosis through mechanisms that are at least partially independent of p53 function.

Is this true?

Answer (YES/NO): YES